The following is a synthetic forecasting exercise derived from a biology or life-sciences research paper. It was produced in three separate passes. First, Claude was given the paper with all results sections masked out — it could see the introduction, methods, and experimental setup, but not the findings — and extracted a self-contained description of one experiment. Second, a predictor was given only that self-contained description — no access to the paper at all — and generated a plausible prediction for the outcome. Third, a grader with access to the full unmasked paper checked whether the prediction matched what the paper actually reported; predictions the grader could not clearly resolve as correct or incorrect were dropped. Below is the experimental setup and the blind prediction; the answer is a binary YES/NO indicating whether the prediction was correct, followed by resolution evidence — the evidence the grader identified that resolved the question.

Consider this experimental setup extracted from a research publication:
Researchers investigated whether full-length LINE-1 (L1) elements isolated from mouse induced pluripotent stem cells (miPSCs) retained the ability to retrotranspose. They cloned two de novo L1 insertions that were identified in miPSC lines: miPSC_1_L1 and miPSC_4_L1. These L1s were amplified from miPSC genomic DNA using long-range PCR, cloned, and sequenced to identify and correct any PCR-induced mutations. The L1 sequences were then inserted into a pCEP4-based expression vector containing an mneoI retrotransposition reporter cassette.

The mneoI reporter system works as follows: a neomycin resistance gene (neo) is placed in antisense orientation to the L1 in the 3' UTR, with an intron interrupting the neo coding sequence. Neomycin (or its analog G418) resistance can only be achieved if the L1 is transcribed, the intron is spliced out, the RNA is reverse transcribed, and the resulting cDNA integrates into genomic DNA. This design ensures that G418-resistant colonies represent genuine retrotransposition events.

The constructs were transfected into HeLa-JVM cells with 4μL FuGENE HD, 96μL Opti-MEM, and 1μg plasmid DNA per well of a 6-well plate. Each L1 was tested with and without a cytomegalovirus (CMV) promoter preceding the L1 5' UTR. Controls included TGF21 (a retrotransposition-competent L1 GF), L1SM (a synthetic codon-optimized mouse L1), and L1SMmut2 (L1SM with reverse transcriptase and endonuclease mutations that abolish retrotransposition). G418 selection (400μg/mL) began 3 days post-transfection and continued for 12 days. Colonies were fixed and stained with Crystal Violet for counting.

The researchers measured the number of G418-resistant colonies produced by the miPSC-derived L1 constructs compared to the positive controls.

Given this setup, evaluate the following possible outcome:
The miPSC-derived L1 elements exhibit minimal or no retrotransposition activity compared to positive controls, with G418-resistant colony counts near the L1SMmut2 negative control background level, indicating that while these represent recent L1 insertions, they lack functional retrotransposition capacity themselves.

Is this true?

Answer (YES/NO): NO